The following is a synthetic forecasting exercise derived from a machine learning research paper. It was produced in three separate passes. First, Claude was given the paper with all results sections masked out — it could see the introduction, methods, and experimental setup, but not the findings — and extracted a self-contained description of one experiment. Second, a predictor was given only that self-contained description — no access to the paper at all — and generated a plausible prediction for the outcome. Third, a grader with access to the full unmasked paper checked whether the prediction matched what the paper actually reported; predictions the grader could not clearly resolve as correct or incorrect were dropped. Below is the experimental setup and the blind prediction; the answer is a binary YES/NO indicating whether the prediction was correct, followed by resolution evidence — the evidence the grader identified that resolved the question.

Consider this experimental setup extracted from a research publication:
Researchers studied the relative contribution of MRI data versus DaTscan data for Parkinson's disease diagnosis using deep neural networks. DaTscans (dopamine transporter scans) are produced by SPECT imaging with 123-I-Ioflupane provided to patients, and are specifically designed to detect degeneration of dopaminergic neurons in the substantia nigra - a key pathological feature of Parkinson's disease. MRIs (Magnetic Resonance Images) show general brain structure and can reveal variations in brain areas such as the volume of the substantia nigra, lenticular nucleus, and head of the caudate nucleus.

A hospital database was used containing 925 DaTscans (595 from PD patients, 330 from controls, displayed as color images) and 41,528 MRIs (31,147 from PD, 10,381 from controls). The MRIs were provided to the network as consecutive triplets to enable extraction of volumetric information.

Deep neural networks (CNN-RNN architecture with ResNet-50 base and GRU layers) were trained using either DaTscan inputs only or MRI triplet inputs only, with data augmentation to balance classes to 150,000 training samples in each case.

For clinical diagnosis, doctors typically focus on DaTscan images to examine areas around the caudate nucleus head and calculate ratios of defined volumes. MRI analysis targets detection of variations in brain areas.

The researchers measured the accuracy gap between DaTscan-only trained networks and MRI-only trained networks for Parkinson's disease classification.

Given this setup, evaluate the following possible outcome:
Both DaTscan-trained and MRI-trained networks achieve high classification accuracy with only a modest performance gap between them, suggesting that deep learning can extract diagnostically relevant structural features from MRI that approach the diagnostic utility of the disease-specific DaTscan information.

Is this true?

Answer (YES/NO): NO